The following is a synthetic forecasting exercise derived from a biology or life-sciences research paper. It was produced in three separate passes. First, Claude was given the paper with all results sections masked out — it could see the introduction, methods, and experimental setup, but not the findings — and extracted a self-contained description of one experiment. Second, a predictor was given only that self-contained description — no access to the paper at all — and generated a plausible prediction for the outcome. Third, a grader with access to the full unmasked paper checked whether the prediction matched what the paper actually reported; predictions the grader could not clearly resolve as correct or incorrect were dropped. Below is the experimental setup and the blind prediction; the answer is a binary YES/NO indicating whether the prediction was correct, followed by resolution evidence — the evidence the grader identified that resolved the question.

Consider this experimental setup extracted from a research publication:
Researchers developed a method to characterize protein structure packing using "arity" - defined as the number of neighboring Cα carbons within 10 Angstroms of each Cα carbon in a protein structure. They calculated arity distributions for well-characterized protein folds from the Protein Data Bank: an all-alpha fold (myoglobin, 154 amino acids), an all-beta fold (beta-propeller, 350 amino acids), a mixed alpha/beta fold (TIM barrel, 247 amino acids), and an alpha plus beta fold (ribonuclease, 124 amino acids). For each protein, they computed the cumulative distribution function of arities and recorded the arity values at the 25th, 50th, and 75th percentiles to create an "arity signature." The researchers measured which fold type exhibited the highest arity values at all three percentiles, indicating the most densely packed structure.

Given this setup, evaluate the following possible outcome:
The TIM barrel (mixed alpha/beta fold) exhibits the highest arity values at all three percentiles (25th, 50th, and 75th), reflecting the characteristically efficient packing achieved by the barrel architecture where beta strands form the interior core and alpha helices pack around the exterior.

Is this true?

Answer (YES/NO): NO